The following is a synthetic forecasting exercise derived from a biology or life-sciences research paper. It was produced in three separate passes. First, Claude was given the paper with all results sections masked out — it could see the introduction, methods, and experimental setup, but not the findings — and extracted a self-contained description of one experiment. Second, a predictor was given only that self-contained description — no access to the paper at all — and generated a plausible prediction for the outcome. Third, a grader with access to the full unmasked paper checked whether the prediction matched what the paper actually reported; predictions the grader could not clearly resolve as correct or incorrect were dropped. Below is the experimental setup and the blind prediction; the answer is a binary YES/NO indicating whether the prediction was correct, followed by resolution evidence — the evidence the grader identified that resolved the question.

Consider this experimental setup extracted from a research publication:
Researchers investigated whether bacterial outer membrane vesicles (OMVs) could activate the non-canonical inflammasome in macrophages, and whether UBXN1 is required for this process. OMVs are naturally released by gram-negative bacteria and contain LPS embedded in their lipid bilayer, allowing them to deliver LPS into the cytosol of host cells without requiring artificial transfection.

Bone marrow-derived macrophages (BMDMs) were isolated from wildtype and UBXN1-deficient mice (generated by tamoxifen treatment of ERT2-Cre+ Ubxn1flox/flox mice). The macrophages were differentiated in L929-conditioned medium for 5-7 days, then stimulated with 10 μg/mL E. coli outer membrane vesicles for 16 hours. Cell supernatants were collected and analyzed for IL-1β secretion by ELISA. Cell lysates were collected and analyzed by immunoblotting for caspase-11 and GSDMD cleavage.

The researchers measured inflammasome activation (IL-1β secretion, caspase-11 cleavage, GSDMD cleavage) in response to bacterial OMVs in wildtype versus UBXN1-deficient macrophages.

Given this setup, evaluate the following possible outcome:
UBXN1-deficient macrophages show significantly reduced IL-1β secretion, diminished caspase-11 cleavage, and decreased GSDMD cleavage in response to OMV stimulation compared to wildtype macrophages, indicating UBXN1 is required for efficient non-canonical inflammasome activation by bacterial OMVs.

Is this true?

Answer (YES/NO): YES